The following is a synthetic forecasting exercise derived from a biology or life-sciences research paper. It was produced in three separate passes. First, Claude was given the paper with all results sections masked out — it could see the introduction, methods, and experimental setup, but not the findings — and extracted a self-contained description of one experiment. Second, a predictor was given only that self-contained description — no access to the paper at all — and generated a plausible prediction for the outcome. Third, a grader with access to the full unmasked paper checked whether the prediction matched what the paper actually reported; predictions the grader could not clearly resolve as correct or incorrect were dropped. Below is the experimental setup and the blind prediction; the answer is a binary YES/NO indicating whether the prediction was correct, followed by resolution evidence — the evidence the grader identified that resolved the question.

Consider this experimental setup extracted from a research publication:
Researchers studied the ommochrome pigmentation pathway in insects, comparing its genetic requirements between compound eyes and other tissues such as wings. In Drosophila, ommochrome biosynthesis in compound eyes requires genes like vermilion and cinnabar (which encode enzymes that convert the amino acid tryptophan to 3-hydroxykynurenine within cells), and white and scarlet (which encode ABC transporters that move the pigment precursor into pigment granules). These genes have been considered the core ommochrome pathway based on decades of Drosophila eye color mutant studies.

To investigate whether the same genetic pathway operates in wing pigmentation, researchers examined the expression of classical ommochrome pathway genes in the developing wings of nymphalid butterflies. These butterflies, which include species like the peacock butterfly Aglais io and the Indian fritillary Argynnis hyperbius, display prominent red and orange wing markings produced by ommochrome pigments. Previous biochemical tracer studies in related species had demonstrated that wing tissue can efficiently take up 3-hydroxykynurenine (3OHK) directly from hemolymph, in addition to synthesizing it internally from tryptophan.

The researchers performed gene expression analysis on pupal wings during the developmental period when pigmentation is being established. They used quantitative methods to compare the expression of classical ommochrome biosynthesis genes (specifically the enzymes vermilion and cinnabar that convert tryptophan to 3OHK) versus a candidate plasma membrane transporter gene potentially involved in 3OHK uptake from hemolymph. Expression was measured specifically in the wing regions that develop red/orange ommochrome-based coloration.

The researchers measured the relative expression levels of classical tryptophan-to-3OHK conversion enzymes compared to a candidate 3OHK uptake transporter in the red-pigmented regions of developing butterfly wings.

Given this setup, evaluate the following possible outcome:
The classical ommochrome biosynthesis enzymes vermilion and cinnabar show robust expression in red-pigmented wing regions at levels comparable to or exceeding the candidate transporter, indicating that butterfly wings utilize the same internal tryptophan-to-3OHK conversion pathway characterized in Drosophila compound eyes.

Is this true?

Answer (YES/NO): NO